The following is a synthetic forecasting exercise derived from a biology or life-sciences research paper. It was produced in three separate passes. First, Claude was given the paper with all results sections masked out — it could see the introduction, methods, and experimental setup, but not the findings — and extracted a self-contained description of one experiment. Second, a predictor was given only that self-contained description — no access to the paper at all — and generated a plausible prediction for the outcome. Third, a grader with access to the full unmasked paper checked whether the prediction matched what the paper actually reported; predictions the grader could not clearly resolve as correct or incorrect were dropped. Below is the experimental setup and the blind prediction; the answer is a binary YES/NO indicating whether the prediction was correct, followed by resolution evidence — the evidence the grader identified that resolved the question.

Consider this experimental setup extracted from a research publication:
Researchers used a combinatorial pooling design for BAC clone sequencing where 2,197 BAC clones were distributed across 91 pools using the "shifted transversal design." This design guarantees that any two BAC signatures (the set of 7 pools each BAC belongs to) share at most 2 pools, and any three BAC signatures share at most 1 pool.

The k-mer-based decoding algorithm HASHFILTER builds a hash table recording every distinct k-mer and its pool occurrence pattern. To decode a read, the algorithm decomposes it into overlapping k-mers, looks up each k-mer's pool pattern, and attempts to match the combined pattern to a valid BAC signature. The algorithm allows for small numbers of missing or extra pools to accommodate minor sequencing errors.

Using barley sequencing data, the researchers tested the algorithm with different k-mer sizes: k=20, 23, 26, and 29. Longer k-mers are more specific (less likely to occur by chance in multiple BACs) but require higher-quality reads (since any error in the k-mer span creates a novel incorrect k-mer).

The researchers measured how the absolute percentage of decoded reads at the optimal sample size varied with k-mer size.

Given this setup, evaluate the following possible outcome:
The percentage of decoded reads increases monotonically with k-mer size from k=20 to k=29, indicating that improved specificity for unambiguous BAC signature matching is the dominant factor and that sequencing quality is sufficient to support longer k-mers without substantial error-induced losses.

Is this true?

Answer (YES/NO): YES